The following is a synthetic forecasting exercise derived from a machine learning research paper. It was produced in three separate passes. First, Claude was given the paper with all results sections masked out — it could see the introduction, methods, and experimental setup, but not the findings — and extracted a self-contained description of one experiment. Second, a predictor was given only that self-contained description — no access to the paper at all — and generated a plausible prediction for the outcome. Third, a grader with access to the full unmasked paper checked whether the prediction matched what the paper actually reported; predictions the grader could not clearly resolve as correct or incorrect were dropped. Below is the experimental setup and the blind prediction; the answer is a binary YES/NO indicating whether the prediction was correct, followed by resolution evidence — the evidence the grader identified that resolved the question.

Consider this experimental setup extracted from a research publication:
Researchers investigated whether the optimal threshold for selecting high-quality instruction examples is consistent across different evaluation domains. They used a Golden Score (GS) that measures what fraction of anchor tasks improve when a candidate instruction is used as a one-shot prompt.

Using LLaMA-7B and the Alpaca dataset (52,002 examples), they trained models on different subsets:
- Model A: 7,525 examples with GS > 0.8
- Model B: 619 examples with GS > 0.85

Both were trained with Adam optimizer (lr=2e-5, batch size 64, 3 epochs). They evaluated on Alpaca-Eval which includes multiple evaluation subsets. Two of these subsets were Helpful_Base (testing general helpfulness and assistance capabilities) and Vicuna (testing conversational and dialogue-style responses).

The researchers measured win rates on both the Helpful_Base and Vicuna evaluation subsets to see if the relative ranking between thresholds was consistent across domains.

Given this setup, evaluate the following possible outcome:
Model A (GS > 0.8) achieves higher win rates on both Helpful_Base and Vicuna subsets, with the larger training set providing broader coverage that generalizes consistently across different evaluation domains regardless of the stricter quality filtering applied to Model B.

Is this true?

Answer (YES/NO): NO